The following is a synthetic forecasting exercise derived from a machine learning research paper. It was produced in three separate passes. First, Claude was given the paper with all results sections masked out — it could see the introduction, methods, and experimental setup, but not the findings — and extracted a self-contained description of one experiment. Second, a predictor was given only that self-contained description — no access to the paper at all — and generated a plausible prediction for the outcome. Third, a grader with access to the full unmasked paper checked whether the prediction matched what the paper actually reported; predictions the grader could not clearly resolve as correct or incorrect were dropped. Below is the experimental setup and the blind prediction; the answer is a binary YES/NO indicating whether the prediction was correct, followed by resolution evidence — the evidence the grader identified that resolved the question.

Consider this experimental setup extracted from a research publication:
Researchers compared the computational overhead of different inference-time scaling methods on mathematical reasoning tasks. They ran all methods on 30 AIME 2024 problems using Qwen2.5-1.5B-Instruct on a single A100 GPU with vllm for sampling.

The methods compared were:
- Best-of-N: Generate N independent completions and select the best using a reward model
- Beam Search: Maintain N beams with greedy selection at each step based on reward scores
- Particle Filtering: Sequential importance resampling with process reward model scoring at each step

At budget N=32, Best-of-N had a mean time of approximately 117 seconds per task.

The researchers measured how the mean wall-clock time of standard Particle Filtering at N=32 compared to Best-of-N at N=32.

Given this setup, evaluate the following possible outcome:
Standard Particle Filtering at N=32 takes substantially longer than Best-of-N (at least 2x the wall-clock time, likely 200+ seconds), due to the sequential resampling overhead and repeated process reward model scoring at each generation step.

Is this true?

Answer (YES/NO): NO